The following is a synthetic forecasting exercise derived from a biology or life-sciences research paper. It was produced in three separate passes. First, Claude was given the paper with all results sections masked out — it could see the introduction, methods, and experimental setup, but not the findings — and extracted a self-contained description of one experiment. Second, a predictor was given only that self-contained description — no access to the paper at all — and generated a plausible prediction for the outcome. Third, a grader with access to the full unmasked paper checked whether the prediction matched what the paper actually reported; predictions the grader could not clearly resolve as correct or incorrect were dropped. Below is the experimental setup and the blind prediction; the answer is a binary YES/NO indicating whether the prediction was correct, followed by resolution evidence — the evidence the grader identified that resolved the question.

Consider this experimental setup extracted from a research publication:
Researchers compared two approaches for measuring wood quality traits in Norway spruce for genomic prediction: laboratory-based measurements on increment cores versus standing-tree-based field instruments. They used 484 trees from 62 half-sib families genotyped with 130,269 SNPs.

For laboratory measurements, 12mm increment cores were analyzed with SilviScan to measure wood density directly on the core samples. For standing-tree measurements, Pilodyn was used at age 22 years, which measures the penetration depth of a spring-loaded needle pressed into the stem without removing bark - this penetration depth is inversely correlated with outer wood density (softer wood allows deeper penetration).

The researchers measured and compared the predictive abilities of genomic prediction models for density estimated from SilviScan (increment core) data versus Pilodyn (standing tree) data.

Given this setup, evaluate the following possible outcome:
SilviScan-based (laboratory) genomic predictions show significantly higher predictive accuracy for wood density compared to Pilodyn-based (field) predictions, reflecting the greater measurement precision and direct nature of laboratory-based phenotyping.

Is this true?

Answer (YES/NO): NO